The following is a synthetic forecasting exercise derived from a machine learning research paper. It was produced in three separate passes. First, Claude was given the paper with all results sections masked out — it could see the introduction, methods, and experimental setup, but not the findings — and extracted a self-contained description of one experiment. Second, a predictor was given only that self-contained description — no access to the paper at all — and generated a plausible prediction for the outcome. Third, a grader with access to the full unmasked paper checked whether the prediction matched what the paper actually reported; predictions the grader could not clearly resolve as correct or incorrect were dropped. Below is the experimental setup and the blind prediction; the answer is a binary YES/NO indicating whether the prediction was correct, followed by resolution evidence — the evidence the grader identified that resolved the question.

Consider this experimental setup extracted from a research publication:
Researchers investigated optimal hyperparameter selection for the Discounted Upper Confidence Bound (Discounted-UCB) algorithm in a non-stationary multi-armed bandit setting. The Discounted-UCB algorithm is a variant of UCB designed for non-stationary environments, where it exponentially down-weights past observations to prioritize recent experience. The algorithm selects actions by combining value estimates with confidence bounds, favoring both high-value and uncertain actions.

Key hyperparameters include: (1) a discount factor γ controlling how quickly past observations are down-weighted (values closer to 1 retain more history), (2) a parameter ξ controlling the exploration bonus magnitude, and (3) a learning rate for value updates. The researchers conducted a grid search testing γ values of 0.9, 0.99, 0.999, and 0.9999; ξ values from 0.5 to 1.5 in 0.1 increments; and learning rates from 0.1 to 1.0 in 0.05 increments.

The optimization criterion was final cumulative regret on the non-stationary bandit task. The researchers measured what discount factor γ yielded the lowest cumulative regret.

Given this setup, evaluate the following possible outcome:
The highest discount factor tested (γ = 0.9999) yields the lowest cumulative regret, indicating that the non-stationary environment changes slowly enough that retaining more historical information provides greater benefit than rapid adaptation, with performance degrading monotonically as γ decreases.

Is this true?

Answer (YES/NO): YES